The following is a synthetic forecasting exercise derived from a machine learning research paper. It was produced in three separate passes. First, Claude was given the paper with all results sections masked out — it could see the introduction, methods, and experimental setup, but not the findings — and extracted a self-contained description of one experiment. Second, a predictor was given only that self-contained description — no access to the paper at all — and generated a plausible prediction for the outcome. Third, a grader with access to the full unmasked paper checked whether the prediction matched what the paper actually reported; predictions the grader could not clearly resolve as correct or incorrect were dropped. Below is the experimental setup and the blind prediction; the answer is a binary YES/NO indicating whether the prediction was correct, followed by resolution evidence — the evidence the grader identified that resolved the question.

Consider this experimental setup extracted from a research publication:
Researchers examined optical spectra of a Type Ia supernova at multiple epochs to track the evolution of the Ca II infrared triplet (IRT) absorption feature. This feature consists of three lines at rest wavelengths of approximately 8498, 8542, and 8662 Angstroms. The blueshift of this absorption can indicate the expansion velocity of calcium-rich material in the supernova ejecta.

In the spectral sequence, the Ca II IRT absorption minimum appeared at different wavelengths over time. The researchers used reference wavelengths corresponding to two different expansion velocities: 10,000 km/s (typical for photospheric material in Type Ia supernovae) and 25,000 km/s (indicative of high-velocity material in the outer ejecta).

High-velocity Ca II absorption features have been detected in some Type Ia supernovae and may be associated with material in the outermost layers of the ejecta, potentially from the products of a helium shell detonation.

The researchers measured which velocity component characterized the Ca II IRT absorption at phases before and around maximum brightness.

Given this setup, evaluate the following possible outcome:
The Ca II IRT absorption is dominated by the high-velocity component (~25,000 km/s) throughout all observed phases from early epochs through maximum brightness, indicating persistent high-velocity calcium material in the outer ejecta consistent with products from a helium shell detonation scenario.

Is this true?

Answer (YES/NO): NO